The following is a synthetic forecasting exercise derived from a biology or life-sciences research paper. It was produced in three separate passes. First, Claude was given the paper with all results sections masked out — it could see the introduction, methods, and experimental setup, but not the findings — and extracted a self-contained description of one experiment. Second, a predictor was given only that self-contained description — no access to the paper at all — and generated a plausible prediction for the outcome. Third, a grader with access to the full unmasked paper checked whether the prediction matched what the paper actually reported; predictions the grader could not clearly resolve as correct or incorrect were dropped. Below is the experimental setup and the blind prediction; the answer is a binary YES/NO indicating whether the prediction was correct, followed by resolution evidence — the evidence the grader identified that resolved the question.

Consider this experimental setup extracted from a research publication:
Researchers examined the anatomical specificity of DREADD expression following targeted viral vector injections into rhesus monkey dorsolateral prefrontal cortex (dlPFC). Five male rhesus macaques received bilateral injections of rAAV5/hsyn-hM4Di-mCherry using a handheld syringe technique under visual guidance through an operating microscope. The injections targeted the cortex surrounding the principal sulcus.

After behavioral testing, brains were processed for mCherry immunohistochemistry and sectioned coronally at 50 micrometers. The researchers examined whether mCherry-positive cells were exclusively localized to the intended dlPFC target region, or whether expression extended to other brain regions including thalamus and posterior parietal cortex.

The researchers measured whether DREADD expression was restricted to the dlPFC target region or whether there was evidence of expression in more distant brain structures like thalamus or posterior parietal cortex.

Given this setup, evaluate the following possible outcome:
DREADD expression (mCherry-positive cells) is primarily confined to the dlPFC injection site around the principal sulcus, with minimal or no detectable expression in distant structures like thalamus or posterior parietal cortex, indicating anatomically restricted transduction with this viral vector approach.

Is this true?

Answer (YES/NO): YES